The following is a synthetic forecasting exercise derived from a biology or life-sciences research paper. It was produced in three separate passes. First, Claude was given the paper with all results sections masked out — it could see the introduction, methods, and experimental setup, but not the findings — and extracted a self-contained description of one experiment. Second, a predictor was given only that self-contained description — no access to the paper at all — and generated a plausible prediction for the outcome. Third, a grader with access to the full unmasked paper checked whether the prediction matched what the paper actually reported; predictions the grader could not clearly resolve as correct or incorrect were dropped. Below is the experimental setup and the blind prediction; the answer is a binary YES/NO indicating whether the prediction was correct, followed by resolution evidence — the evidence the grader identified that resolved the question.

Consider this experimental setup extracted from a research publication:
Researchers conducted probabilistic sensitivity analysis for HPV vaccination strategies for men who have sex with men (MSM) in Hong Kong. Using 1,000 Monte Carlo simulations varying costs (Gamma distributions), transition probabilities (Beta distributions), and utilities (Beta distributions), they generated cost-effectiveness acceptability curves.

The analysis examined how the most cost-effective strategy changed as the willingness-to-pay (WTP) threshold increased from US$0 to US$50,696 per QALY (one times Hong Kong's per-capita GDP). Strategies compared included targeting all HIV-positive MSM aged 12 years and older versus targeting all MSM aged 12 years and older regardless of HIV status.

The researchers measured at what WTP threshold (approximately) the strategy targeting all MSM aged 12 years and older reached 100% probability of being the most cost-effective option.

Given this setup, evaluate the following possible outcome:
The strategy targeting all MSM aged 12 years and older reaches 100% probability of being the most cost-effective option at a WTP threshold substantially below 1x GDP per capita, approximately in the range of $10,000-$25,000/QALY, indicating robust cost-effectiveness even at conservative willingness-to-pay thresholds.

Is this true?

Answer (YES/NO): YES